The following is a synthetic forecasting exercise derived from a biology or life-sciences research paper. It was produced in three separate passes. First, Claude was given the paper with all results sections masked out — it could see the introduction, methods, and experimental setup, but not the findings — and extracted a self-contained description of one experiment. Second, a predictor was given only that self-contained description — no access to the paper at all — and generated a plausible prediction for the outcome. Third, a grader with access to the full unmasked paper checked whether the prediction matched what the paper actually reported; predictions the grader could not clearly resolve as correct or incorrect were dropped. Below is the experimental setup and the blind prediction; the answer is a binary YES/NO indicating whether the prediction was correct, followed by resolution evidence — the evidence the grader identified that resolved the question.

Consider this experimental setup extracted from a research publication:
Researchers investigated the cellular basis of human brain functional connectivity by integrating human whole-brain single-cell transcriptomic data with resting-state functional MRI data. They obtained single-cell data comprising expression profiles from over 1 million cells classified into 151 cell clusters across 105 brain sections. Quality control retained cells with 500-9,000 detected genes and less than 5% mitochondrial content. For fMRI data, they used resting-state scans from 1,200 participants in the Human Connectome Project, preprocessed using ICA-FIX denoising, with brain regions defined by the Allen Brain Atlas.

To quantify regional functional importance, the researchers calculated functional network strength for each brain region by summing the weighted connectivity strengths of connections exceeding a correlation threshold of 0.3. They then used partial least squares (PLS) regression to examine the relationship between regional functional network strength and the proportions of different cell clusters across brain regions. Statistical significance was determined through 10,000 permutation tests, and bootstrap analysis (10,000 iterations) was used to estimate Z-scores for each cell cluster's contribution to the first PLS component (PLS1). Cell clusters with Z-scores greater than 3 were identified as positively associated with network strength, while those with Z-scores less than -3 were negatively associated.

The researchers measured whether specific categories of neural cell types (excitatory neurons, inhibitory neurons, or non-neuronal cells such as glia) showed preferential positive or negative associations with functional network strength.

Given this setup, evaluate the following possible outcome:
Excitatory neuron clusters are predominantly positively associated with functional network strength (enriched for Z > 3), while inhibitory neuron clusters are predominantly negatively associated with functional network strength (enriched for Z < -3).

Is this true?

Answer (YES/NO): YES